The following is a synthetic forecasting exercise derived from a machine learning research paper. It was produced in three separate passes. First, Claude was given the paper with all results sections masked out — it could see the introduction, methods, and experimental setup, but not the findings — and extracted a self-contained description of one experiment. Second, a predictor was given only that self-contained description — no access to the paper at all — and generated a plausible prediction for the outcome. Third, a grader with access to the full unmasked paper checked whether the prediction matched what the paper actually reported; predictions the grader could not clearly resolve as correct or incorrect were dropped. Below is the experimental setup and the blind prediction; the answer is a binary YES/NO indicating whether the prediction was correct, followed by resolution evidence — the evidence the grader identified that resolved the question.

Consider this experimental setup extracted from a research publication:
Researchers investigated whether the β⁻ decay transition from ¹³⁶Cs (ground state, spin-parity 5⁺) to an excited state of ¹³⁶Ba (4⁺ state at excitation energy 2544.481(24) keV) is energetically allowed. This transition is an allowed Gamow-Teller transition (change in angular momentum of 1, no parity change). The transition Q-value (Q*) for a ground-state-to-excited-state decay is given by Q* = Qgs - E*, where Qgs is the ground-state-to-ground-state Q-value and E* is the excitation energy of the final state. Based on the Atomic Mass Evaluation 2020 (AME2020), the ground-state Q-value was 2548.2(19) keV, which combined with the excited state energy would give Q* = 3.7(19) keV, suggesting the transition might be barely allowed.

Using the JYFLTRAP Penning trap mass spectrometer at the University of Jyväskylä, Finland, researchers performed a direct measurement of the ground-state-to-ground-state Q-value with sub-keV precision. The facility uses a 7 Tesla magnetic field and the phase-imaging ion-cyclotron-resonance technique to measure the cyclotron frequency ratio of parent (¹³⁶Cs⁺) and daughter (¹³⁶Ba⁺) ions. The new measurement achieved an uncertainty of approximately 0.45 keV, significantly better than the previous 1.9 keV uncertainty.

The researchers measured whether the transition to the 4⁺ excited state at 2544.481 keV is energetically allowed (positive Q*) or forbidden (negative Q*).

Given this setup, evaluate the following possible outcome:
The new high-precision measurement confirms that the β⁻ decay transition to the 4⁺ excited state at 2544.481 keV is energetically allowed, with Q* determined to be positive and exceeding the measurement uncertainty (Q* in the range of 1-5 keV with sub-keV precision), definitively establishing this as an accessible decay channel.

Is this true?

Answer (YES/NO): NO